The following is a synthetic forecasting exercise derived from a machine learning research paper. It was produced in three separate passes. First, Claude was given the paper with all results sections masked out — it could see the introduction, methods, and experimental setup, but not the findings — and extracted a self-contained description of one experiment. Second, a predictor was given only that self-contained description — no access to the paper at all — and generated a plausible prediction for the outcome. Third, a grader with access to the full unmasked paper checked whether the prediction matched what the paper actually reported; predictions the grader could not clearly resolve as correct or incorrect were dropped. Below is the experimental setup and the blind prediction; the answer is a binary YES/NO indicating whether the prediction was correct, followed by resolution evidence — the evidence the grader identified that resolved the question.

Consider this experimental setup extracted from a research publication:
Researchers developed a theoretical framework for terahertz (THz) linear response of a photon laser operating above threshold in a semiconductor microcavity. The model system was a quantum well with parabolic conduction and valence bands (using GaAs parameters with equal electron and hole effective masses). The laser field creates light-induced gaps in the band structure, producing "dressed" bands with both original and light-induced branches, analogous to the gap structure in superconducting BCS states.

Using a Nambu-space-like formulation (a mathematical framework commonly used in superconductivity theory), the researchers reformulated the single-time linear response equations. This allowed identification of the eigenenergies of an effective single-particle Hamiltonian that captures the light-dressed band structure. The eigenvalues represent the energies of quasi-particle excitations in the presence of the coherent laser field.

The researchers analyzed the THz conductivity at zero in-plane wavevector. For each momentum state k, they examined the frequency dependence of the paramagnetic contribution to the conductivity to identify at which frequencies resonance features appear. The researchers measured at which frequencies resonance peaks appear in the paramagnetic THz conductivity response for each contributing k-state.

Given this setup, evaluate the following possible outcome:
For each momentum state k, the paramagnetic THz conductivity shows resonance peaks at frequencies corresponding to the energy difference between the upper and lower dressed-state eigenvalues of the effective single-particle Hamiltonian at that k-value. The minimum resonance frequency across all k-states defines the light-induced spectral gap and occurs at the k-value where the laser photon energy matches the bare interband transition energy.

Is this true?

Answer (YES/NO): YES